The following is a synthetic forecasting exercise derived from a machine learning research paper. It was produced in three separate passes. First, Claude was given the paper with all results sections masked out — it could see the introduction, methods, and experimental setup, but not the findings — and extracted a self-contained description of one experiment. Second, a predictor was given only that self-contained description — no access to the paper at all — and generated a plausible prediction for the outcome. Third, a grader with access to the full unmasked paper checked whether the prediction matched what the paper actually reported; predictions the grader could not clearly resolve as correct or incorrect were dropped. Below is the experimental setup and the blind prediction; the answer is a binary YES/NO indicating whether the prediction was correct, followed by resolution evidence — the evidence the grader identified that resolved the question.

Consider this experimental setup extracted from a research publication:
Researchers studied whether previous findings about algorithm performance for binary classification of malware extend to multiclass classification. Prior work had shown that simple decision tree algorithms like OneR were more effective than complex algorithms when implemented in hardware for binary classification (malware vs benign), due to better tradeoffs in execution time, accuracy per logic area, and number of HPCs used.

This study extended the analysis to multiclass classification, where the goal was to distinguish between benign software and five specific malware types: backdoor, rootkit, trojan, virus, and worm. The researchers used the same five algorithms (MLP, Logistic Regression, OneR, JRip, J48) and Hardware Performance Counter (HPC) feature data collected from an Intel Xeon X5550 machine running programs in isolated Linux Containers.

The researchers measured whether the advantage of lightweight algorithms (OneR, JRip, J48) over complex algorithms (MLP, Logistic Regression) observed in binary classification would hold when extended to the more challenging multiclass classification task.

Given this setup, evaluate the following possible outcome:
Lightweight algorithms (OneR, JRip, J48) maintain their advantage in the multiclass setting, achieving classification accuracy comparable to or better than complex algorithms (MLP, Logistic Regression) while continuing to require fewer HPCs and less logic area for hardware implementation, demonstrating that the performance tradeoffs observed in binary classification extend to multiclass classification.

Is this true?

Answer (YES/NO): NO